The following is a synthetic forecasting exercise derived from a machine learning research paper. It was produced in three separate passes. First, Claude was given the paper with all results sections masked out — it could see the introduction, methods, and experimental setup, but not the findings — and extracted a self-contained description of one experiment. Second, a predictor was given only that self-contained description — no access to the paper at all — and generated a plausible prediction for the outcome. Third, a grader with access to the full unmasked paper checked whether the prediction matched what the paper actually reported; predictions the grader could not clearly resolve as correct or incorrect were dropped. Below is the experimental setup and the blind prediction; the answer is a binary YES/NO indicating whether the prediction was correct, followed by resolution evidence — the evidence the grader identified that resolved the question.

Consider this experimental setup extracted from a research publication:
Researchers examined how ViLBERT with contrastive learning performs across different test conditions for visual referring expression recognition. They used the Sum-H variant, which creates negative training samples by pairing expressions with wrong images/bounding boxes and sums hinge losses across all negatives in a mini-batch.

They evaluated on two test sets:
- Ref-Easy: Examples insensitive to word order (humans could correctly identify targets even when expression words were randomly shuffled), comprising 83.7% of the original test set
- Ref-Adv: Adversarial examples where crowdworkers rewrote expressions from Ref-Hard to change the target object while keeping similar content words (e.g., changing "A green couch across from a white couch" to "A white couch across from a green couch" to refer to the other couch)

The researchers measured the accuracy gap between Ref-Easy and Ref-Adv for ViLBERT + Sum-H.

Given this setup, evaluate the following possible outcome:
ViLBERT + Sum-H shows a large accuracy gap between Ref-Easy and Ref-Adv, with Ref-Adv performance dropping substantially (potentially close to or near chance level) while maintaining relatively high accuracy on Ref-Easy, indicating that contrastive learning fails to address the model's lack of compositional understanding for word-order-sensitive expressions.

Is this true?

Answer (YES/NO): NO